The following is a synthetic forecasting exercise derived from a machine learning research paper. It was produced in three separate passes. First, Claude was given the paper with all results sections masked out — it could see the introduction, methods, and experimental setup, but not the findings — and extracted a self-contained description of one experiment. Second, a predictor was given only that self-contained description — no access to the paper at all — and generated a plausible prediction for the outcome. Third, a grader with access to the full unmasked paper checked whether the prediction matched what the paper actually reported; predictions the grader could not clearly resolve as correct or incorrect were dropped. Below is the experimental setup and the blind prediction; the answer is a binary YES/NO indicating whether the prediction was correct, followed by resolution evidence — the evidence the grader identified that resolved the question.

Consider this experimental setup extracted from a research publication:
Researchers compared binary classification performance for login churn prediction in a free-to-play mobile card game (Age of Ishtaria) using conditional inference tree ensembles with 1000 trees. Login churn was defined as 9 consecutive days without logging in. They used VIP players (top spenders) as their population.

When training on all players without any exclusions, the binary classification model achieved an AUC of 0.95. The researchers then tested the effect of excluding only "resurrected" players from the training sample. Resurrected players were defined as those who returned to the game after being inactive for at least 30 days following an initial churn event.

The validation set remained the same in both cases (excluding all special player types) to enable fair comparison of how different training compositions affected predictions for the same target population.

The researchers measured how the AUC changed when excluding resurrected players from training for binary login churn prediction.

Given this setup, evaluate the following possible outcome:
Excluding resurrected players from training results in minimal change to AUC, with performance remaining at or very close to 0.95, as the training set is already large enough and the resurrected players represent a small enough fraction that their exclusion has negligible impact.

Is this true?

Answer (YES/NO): NO